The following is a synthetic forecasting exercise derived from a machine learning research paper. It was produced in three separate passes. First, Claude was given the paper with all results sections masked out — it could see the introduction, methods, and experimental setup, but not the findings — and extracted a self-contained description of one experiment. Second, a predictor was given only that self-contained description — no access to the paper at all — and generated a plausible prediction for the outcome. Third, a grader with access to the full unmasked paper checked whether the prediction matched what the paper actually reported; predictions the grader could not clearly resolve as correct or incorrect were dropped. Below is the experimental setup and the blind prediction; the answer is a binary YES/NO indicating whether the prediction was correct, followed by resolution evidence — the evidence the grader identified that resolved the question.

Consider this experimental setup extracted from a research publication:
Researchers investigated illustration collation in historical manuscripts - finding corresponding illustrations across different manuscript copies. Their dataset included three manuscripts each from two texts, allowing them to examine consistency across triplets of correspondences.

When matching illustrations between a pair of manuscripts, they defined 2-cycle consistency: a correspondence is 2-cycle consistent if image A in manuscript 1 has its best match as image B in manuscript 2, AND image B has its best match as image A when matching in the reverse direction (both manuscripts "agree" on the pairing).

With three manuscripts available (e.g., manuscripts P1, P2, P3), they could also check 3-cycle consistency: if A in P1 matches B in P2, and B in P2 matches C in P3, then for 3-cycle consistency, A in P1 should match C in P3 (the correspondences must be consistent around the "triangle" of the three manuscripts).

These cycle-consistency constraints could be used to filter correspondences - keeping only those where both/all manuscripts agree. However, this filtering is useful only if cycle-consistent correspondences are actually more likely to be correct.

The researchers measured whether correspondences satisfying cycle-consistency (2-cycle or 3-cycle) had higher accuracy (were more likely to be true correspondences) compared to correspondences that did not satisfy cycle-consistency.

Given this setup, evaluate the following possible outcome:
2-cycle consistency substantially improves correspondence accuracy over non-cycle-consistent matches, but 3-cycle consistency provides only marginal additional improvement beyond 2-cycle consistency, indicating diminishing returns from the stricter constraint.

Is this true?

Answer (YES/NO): NO